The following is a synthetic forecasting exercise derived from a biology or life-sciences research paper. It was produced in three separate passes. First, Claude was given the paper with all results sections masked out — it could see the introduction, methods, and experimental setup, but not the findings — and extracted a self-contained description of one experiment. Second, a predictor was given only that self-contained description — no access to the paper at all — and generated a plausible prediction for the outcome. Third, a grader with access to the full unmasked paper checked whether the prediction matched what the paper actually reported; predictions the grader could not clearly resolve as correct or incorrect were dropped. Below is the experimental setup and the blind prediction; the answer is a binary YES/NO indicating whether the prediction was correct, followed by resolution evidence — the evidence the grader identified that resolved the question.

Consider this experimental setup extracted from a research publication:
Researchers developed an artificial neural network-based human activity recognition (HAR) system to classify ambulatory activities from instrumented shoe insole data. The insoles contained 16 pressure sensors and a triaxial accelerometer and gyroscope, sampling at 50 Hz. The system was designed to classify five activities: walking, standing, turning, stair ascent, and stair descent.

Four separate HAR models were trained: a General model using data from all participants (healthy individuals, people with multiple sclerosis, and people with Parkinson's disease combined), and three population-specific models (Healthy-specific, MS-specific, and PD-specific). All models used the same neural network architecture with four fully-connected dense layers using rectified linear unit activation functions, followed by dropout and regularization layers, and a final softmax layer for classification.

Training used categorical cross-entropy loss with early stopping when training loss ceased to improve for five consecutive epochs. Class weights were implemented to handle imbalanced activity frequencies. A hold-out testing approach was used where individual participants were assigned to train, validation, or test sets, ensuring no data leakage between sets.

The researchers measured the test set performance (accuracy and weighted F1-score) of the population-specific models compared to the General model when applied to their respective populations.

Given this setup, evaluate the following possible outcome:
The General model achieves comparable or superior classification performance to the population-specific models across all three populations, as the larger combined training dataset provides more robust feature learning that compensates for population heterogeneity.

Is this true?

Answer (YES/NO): NO